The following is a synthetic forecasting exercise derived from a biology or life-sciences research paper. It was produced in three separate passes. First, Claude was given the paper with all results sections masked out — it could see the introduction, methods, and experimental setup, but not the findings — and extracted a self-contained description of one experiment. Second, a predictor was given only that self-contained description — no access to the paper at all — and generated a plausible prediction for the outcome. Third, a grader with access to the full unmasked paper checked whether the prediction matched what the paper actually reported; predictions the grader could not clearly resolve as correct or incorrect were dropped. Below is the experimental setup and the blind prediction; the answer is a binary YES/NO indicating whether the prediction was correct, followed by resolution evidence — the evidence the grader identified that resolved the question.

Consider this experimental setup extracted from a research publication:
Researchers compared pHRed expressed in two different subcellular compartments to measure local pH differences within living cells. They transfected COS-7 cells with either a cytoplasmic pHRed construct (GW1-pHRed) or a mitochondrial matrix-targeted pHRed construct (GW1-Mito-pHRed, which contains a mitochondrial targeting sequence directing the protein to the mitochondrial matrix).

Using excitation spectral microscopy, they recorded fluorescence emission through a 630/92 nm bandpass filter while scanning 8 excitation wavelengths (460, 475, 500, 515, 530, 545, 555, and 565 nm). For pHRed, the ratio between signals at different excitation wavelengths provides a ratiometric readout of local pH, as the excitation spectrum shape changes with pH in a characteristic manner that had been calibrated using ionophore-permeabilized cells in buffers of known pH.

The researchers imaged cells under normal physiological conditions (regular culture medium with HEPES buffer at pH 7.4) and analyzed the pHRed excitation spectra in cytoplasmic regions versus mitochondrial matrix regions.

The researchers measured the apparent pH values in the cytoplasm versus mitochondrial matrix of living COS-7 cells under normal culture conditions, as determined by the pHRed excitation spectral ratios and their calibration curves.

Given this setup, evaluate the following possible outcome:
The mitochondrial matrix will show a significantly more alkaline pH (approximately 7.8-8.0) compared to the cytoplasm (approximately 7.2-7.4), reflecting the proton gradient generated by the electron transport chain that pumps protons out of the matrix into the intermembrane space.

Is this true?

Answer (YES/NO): YES